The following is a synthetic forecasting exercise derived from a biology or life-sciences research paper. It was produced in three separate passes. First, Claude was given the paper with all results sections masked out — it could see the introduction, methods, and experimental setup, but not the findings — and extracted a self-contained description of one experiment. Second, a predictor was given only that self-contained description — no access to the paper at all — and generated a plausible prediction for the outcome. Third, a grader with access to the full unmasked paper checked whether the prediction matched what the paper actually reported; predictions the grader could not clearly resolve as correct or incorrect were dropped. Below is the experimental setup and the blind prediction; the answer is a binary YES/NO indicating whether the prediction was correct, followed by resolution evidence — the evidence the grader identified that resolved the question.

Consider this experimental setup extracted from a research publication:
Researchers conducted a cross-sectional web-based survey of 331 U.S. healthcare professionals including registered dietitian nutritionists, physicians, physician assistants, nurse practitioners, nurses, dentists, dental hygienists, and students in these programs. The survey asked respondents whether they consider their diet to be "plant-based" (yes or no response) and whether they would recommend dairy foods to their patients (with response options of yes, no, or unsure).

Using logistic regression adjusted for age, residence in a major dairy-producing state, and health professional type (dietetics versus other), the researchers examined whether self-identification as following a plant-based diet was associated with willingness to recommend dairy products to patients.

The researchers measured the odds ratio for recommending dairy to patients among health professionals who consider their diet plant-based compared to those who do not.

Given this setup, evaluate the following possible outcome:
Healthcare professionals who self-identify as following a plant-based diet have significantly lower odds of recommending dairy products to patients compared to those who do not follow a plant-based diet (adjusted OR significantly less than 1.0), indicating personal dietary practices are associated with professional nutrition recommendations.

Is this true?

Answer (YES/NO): YES